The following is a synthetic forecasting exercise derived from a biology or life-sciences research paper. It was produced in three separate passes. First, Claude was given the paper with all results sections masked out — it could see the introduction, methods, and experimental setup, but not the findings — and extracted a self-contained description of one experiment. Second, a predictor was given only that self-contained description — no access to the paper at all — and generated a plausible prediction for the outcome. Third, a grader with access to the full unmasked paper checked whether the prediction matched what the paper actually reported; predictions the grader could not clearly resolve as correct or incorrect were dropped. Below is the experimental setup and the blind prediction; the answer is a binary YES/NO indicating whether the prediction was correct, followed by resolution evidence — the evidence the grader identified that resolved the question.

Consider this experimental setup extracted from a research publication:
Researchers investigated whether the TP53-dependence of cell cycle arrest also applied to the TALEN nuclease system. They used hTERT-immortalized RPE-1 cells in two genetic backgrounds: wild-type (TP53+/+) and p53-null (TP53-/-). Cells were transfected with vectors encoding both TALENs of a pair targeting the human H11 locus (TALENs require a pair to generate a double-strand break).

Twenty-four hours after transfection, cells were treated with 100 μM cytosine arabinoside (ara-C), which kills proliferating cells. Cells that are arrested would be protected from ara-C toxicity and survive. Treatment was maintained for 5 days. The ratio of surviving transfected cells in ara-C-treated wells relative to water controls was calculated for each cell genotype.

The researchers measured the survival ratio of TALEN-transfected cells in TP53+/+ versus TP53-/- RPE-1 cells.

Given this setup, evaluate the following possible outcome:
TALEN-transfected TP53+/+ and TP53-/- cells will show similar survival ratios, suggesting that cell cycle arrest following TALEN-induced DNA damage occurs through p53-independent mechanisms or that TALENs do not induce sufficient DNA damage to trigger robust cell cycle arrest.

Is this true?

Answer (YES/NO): YES